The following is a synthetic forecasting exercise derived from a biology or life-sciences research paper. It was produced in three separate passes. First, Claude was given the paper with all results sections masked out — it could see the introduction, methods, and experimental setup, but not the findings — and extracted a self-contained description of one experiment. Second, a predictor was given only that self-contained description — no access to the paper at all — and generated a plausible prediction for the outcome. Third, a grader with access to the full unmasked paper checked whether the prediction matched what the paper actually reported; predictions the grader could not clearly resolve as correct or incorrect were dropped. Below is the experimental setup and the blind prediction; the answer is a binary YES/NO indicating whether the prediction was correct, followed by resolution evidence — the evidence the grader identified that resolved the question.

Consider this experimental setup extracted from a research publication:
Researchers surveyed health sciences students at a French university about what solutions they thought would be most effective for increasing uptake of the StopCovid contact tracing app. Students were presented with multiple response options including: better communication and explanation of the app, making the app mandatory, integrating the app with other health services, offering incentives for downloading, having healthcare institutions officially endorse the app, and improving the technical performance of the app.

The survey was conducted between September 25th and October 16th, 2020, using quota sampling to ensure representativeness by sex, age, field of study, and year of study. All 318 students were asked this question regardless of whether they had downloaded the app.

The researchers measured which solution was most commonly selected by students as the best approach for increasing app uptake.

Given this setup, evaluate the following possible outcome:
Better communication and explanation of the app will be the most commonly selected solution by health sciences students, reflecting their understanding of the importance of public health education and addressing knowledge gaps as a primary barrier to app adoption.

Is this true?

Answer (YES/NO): YES